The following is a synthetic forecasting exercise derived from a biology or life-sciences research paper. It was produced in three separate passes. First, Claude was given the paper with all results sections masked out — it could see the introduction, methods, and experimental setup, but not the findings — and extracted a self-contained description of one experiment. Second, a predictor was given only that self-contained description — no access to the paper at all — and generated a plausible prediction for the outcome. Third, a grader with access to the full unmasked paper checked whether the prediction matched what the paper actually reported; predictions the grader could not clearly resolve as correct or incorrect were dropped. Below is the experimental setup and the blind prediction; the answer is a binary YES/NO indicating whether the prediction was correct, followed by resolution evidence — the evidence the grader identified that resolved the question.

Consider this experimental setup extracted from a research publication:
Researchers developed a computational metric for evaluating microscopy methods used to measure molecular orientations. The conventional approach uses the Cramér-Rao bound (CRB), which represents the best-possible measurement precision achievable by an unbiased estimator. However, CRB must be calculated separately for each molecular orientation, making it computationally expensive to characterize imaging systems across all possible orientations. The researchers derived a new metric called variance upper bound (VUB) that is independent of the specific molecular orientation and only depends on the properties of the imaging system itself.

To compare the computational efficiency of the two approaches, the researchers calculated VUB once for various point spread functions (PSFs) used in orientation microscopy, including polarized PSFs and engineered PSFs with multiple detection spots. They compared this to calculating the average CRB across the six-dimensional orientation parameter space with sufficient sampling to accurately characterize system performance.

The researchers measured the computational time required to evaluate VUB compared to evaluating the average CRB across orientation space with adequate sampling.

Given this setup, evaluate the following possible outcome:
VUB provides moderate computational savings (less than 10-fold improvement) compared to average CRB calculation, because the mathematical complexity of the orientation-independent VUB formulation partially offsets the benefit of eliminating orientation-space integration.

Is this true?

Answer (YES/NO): NO